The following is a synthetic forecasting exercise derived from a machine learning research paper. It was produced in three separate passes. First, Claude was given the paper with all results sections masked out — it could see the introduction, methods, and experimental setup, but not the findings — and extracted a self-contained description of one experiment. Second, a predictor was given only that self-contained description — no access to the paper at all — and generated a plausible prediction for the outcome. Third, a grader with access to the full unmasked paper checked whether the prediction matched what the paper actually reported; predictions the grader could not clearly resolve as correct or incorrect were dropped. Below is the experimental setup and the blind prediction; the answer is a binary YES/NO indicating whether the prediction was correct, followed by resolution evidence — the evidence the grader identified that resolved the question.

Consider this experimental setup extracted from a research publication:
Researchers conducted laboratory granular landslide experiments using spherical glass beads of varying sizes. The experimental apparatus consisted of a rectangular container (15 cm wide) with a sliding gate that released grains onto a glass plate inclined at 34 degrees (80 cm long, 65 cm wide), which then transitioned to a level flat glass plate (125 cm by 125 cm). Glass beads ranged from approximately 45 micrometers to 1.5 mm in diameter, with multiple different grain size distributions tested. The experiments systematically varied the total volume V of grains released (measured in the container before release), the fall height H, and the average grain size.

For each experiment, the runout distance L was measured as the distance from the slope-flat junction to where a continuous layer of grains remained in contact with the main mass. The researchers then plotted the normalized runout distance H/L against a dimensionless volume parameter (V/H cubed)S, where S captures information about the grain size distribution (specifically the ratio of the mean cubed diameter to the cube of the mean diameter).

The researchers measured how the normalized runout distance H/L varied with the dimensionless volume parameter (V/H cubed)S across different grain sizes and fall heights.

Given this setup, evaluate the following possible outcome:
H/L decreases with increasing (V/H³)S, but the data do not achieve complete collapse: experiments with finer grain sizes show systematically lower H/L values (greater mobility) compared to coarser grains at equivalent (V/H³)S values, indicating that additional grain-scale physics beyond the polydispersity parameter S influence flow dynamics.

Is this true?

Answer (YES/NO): NO